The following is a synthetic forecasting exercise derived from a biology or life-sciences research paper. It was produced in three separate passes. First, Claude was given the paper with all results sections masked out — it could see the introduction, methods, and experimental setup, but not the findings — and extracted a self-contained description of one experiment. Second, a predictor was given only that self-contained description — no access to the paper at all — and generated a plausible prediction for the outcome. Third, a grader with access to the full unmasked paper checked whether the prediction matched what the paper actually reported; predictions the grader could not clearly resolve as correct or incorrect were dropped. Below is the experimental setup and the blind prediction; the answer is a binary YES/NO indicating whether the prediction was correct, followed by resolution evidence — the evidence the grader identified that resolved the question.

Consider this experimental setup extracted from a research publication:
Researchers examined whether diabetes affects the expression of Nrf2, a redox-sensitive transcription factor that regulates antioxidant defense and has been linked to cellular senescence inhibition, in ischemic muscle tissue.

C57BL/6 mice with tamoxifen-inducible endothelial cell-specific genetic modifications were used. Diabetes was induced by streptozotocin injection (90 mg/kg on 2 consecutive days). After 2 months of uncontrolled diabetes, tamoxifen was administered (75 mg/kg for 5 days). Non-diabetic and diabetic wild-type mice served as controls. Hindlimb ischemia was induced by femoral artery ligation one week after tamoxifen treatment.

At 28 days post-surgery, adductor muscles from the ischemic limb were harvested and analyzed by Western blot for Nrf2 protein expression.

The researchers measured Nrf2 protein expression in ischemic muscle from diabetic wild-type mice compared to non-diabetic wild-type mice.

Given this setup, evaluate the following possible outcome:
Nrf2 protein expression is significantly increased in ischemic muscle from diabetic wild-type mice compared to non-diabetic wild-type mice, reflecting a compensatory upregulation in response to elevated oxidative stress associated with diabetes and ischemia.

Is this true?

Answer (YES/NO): NO